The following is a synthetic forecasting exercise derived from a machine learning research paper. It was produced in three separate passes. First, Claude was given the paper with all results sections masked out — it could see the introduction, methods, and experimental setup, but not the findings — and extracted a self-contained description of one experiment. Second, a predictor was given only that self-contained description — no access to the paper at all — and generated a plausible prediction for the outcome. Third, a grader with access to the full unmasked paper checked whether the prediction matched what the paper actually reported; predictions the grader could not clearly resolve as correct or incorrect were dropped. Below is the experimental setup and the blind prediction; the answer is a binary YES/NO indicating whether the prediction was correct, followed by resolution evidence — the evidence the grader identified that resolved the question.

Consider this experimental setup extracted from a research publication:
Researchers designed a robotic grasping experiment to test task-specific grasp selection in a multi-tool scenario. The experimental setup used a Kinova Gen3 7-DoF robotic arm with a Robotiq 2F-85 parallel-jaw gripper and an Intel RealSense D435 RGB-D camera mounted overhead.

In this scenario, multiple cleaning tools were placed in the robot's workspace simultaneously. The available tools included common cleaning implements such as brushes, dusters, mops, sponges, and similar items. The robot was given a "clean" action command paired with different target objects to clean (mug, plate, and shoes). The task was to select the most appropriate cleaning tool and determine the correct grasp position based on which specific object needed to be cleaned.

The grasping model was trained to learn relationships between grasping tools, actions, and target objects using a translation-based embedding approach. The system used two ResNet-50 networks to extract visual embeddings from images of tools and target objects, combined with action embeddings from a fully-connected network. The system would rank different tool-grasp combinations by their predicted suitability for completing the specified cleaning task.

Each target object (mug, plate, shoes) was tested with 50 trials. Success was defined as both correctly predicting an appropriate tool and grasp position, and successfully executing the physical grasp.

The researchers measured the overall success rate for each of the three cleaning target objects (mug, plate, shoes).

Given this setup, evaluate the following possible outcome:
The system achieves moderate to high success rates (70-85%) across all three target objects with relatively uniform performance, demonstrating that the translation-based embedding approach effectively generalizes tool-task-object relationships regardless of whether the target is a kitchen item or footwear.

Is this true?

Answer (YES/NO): YES